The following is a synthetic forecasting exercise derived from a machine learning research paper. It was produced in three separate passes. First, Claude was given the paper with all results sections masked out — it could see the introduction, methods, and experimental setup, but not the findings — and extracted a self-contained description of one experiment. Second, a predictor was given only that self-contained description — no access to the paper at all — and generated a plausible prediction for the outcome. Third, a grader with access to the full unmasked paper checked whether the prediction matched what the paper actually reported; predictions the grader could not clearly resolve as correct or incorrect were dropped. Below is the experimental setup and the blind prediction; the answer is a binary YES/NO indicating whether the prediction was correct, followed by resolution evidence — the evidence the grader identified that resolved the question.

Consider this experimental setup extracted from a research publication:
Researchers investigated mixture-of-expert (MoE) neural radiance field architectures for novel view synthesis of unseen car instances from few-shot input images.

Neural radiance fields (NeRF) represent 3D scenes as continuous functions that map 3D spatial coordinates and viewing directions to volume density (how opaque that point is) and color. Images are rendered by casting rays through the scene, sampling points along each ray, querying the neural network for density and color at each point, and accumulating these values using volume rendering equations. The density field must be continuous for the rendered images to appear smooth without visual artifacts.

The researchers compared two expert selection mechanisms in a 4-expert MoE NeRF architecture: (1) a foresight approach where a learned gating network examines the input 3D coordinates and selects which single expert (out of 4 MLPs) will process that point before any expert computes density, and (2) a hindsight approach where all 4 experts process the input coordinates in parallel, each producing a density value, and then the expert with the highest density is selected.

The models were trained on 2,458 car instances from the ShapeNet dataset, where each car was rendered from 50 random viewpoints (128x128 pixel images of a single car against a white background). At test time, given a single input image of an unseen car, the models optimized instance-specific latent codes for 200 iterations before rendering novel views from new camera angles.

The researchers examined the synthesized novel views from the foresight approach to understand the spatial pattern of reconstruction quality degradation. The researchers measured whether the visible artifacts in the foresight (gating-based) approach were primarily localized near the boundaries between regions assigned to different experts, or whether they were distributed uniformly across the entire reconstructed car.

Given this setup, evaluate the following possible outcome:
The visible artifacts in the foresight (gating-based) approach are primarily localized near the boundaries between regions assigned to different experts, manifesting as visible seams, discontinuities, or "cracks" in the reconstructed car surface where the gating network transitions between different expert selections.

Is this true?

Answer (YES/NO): YES